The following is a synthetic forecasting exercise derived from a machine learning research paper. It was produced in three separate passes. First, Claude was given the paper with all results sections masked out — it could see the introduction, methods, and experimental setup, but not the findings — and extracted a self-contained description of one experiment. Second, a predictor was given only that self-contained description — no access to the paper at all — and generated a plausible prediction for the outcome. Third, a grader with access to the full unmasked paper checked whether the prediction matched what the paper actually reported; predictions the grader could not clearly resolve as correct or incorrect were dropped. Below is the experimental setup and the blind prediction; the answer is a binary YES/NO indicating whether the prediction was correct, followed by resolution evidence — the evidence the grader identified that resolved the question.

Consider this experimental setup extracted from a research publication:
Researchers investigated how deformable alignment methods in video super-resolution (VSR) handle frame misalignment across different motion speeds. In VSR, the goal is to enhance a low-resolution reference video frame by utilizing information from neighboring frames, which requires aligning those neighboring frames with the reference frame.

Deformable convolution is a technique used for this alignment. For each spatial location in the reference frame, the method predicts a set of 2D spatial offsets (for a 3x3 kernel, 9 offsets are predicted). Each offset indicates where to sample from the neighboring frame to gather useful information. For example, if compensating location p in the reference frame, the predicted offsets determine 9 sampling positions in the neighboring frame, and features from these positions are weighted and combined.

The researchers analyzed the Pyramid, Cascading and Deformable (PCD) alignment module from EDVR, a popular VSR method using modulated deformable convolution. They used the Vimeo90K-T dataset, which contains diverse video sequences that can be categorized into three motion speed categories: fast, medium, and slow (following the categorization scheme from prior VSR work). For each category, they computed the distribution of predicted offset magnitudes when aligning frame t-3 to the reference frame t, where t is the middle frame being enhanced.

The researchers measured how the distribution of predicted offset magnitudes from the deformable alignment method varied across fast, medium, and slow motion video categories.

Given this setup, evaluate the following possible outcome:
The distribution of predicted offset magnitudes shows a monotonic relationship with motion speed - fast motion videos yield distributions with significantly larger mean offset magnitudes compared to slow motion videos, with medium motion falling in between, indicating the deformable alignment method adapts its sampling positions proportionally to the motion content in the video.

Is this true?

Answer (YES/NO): NO